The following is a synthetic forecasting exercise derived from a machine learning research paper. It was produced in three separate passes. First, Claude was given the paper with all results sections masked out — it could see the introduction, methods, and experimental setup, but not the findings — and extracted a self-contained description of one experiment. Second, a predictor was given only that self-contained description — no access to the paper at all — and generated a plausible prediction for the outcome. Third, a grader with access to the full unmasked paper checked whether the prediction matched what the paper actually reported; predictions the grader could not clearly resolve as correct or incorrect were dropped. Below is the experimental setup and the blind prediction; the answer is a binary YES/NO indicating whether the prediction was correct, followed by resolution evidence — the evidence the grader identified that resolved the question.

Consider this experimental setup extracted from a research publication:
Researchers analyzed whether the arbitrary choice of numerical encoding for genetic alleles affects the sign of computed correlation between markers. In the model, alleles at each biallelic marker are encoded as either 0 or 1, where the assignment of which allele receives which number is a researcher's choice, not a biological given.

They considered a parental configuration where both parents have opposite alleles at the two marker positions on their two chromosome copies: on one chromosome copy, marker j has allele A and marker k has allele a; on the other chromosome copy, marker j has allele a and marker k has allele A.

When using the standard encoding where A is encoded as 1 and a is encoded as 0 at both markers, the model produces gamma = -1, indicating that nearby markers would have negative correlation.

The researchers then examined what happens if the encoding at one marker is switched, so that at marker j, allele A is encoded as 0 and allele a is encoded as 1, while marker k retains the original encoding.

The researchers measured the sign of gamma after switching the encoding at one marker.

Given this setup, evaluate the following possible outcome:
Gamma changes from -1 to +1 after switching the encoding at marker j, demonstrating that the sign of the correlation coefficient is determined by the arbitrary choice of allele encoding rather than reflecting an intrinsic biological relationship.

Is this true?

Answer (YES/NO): YES